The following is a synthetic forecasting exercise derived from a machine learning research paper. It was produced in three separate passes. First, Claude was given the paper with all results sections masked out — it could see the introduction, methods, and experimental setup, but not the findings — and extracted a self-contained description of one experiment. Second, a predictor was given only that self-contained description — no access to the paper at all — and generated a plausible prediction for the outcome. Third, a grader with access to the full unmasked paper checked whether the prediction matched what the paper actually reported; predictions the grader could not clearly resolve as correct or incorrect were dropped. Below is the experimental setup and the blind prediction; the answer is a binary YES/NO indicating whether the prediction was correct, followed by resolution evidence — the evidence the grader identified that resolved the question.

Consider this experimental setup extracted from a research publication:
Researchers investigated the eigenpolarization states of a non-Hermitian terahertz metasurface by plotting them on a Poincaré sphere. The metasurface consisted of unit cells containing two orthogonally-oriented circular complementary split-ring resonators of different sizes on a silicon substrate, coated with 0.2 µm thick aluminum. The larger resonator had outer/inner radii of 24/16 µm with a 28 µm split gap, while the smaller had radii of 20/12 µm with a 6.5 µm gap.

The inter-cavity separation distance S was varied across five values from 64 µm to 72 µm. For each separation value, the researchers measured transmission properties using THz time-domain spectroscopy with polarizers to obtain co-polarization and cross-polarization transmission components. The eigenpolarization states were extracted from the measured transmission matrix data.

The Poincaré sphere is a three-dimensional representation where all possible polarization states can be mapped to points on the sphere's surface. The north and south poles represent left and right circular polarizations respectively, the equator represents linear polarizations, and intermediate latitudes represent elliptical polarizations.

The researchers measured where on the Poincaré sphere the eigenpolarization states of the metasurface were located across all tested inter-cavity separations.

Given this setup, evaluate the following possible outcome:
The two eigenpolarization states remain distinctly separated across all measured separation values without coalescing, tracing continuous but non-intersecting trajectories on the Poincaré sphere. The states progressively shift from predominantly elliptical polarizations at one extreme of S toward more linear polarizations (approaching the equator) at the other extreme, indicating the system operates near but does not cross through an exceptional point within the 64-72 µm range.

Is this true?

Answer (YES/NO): NO